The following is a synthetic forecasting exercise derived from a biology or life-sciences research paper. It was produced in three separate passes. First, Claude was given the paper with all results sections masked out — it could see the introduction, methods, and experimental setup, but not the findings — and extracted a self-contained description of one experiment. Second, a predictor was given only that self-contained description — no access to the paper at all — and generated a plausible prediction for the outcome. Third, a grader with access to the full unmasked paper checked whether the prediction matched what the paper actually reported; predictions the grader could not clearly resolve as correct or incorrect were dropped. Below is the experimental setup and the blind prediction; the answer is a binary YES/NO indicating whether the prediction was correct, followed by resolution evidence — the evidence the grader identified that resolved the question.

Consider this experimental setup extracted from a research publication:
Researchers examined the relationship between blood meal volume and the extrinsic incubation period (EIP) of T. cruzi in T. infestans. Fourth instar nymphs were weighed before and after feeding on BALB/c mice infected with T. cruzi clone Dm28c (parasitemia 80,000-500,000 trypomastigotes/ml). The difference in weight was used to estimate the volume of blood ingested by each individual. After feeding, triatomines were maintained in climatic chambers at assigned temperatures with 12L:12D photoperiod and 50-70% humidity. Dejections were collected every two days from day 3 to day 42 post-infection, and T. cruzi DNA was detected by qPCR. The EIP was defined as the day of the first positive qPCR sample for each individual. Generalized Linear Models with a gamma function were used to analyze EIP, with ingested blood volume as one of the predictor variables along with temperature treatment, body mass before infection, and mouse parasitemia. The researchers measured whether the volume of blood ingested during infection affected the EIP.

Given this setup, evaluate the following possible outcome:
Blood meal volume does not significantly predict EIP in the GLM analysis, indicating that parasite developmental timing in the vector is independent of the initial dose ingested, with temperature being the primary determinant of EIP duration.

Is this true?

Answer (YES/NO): NO